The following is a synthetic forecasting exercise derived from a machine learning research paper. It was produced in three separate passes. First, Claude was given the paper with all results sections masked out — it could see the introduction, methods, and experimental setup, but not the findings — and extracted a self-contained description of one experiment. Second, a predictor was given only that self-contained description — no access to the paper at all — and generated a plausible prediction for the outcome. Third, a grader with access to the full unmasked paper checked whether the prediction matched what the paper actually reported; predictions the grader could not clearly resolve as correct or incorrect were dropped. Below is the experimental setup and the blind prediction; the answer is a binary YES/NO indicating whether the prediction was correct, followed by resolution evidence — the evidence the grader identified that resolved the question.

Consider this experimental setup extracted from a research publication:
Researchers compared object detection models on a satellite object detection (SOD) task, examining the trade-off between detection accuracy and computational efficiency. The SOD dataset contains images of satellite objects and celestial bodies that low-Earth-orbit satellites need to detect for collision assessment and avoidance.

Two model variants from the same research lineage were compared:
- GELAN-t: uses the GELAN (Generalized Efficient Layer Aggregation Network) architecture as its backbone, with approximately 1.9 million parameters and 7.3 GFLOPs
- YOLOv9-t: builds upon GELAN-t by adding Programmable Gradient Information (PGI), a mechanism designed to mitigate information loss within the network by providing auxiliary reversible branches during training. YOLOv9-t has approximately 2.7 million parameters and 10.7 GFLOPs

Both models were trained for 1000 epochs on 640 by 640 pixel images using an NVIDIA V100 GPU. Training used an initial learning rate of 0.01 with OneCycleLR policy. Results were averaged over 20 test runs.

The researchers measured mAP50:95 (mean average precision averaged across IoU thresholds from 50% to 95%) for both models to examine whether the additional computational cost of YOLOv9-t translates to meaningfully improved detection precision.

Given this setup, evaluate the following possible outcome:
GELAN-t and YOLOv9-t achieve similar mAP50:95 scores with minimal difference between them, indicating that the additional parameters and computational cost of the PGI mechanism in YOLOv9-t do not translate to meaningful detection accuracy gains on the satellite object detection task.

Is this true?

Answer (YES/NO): NO